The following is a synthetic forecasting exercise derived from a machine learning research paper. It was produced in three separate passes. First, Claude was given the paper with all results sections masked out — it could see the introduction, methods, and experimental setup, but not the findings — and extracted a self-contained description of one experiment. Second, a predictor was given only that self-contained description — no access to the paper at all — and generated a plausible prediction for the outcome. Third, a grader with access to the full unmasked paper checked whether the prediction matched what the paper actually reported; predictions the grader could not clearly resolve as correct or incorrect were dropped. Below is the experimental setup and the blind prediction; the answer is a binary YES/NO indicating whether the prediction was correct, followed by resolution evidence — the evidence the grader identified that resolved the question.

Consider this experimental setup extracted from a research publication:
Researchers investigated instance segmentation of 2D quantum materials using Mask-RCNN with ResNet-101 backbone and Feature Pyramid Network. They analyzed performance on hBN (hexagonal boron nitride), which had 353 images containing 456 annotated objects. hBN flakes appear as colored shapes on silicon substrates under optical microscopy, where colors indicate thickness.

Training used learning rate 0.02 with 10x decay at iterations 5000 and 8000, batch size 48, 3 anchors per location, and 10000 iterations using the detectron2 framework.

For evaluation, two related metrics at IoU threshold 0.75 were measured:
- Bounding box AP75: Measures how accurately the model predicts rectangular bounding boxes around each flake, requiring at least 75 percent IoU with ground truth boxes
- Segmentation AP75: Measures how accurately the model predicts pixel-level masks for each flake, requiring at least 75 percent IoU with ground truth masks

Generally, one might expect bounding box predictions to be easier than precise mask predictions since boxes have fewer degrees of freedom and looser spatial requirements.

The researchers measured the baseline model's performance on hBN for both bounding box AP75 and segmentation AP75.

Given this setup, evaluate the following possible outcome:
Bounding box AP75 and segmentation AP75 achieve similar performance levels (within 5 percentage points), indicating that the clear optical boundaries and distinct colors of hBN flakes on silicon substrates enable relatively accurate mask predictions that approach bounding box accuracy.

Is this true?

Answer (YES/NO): NO